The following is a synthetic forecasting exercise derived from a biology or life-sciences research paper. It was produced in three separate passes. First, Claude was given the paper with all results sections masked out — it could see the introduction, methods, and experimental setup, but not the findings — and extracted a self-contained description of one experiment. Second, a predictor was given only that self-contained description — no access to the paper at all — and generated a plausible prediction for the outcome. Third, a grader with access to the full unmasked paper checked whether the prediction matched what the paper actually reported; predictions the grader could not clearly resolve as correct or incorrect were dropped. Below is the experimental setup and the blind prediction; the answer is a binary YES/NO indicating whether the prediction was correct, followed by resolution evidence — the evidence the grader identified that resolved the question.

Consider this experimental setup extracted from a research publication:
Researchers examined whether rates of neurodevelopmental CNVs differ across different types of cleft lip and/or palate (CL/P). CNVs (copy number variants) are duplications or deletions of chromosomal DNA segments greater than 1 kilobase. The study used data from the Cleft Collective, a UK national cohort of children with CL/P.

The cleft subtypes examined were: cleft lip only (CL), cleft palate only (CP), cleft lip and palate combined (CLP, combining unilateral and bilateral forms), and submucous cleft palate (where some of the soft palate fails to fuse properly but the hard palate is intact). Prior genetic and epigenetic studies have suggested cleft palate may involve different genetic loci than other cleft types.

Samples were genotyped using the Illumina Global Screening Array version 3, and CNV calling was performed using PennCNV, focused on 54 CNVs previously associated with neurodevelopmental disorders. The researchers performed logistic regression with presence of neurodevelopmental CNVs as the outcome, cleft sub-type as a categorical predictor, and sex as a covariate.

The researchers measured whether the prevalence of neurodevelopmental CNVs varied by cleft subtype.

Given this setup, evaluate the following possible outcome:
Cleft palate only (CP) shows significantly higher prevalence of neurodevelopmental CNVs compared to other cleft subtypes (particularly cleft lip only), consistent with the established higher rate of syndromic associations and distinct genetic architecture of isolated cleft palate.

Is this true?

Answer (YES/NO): YES